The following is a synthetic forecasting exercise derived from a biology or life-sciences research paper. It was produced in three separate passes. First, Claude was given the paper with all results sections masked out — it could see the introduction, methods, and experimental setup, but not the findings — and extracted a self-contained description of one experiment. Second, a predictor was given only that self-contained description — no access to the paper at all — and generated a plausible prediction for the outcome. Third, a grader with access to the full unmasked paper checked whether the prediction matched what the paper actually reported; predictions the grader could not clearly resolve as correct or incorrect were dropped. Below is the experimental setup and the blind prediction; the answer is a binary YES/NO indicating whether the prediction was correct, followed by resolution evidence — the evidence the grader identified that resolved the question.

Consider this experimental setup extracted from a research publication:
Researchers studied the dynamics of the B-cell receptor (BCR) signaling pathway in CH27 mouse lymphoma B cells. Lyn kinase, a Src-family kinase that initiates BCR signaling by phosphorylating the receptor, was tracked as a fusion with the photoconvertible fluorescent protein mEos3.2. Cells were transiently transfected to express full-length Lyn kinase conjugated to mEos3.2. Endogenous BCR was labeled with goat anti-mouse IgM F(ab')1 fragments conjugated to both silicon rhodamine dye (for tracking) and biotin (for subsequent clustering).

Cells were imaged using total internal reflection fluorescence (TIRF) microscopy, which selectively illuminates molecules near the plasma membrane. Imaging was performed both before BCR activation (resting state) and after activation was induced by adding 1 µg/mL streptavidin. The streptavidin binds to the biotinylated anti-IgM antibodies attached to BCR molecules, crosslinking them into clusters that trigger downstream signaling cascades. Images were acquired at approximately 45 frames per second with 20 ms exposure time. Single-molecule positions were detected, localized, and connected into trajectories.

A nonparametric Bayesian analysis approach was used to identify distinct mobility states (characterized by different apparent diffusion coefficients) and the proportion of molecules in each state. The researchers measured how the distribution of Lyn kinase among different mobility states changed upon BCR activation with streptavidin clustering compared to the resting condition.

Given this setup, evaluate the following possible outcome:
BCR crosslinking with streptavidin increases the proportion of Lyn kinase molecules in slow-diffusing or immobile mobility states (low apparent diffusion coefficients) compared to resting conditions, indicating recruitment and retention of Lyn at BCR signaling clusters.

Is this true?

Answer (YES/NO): NO